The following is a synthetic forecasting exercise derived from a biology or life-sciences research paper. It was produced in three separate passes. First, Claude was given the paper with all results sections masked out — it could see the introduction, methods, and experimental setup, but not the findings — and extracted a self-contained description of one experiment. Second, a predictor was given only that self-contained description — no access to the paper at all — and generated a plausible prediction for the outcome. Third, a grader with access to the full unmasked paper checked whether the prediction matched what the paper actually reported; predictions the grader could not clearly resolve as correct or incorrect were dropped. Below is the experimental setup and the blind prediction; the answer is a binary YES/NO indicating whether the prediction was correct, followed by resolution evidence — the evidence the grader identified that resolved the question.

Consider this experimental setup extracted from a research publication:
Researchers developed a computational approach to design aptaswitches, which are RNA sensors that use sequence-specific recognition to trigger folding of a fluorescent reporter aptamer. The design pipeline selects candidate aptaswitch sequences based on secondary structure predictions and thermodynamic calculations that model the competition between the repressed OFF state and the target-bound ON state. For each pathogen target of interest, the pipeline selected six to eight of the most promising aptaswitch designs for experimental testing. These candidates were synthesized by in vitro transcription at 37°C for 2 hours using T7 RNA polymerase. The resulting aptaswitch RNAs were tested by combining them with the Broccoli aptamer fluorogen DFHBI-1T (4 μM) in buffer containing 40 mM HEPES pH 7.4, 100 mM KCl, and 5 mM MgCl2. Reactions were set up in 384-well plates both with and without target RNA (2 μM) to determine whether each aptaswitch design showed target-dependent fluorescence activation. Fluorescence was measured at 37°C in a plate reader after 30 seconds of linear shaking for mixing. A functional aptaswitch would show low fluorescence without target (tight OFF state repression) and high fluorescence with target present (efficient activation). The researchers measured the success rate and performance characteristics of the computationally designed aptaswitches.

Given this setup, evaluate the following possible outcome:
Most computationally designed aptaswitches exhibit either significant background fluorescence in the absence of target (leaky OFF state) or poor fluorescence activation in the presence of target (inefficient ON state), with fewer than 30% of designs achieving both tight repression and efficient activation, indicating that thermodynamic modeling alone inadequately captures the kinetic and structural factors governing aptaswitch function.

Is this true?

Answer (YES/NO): NO